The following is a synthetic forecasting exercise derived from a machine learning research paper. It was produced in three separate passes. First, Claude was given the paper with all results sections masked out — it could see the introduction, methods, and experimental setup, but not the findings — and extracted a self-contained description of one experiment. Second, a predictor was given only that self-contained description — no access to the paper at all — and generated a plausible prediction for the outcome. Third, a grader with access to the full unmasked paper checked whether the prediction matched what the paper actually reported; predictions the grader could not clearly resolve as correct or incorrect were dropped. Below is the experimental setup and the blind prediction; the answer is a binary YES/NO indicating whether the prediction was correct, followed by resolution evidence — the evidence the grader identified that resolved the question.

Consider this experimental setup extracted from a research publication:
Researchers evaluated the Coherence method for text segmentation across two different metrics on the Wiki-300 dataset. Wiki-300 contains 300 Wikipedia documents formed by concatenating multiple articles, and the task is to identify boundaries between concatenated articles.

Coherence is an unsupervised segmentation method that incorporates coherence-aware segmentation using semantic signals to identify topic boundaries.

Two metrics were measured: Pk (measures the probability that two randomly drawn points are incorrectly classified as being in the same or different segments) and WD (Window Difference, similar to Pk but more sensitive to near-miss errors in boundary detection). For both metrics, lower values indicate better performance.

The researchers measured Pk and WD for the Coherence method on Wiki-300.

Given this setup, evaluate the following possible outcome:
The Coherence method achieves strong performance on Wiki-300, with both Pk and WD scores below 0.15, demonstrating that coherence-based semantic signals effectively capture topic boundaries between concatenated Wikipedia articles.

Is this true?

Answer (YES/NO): NO